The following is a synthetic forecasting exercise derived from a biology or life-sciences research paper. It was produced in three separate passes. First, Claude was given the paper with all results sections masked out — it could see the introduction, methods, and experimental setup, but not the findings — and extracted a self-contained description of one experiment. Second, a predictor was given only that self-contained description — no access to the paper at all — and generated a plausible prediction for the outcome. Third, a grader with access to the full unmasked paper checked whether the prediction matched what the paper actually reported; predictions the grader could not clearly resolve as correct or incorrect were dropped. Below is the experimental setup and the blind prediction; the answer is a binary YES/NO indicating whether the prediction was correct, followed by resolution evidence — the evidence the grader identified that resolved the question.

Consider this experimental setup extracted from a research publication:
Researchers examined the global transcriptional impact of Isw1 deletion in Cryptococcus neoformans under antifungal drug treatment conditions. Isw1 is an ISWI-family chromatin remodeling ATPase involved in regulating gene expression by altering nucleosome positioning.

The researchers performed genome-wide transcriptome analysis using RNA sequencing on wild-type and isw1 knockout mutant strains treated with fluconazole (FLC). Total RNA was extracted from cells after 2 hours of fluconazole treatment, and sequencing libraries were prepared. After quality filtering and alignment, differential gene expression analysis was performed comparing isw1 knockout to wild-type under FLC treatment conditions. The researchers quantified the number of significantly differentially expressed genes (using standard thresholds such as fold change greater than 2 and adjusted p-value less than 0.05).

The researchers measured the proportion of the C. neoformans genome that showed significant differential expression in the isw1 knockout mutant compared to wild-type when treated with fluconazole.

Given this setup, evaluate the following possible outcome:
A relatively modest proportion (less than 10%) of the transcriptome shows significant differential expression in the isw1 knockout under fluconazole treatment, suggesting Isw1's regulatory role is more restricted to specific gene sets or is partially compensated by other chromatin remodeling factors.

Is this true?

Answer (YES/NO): NO